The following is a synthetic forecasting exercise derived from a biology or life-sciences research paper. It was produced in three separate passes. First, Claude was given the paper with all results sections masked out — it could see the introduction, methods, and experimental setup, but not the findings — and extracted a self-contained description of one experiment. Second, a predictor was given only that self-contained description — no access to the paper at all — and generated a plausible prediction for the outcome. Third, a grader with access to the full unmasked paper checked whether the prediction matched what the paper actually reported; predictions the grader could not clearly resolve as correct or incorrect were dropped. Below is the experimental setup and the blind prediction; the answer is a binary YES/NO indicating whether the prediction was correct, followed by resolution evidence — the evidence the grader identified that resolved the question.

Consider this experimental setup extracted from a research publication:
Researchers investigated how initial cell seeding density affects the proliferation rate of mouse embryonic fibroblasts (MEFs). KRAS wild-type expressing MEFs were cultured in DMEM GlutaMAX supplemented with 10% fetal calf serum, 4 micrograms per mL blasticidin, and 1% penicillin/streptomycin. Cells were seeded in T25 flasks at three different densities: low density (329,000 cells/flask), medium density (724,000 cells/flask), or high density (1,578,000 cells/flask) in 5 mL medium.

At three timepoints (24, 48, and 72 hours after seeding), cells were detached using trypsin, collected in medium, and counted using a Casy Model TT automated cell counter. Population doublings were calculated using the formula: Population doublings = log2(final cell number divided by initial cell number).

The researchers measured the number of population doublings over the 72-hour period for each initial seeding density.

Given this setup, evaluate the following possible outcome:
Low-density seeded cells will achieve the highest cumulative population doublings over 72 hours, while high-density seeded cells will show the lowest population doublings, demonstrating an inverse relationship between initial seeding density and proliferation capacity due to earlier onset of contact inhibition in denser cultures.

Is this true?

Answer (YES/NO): YES